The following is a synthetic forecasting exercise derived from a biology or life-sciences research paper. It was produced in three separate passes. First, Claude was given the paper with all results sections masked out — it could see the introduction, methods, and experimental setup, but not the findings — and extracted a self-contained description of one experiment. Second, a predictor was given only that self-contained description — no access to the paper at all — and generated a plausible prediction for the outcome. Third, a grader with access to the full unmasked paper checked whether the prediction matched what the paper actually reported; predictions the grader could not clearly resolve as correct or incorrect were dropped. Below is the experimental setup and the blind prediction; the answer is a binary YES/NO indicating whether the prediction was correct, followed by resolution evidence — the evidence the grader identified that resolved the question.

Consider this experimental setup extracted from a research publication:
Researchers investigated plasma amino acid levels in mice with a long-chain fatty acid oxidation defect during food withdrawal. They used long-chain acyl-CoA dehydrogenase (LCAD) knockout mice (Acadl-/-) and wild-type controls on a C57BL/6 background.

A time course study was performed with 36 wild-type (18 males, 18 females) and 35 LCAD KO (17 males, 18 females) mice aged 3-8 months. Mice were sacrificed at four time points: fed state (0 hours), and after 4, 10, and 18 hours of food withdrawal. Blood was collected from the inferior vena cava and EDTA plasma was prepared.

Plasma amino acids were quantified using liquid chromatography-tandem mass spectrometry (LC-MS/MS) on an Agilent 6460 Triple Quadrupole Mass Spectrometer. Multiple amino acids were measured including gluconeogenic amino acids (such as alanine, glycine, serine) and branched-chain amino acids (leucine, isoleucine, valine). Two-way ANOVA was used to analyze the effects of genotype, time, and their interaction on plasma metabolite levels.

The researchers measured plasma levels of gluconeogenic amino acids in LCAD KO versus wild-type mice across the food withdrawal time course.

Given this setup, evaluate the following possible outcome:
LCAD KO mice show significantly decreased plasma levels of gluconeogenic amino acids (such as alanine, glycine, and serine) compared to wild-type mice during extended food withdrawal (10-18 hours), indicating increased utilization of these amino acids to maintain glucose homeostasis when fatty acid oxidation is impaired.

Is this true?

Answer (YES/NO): NO